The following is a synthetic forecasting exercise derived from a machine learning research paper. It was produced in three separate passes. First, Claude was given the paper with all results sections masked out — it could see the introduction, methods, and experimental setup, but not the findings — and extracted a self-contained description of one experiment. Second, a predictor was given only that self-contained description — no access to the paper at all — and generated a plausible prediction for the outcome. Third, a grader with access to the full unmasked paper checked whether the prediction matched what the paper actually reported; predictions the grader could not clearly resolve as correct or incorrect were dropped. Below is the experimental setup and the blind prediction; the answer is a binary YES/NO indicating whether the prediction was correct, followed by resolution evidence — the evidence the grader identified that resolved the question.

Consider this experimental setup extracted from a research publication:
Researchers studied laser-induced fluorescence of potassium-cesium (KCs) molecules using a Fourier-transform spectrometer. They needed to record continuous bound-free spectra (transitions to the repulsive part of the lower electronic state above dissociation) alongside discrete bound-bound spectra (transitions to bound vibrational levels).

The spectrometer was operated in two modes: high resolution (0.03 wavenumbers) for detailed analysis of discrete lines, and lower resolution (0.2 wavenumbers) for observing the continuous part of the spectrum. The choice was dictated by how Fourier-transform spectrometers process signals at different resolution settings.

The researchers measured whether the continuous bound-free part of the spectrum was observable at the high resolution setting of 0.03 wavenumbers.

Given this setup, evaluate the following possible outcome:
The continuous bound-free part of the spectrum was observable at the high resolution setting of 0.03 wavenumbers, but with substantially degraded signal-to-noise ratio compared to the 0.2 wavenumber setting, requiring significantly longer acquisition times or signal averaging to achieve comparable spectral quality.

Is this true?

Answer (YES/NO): NO